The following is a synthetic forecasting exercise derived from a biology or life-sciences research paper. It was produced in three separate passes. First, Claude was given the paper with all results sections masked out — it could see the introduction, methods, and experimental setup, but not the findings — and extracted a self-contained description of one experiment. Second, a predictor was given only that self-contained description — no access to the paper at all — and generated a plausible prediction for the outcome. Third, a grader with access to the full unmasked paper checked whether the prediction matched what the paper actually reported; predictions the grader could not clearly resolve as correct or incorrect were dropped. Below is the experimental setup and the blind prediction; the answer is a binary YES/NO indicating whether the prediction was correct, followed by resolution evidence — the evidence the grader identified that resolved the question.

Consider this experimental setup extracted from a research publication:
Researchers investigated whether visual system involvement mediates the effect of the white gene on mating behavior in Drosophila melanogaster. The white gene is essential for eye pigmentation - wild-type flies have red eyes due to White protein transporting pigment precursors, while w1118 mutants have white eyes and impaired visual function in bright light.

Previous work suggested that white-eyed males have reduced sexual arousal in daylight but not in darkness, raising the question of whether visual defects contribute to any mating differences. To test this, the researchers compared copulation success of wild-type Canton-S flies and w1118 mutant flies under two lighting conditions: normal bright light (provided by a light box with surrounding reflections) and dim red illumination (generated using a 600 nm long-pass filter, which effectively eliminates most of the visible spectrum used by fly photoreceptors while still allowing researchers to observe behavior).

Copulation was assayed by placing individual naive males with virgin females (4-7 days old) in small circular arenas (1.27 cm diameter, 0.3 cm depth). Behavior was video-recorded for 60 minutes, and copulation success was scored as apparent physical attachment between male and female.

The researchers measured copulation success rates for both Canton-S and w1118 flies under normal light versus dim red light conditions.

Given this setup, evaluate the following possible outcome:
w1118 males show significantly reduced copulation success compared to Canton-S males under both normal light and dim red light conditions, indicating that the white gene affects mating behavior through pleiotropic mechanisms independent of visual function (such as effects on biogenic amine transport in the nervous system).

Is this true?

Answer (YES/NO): YES